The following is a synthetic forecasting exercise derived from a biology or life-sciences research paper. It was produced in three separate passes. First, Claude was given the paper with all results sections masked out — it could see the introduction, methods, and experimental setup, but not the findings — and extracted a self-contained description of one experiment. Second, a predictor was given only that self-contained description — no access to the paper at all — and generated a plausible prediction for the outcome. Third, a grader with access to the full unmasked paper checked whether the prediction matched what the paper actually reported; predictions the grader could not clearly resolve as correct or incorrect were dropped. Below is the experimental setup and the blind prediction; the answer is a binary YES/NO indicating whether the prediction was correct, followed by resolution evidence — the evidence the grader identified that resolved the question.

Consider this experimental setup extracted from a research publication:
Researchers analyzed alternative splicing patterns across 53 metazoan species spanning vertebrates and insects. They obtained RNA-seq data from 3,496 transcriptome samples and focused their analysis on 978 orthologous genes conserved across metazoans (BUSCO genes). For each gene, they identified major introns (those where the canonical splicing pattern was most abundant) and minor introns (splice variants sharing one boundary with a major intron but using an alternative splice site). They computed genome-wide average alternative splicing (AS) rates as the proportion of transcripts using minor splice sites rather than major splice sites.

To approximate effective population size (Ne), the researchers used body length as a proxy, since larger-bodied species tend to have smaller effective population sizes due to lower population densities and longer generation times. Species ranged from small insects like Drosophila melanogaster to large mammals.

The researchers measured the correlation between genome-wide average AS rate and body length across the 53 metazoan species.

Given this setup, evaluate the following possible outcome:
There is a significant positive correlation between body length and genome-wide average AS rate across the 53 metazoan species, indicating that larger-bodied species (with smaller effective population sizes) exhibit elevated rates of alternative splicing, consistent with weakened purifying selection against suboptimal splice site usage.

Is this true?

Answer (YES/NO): YES